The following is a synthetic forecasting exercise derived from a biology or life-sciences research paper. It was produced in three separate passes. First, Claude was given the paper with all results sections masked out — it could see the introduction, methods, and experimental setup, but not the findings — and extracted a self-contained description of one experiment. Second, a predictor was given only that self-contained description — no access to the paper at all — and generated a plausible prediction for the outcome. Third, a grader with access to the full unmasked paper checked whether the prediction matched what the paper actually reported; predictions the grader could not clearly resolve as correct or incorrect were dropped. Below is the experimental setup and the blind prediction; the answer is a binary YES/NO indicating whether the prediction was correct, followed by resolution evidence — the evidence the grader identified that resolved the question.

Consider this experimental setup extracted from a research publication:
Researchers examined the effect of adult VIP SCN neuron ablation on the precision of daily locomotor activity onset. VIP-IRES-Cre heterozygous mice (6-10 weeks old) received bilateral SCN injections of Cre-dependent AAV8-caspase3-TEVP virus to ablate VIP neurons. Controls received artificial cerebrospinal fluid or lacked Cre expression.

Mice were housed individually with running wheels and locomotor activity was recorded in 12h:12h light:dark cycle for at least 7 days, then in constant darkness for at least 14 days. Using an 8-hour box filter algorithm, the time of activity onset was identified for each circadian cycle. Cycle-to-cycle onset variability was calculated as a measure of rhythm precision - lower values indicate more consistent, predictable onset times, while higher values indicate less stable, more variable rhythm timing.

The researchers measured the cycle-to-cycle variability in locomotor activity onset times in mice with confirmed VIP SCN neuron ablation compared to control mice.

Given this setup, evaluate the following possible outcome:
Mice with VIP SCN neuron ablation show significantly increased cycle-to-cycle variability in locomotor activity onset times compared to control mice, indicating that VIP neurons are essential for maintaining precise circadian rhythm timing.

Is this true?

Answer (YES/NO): YES